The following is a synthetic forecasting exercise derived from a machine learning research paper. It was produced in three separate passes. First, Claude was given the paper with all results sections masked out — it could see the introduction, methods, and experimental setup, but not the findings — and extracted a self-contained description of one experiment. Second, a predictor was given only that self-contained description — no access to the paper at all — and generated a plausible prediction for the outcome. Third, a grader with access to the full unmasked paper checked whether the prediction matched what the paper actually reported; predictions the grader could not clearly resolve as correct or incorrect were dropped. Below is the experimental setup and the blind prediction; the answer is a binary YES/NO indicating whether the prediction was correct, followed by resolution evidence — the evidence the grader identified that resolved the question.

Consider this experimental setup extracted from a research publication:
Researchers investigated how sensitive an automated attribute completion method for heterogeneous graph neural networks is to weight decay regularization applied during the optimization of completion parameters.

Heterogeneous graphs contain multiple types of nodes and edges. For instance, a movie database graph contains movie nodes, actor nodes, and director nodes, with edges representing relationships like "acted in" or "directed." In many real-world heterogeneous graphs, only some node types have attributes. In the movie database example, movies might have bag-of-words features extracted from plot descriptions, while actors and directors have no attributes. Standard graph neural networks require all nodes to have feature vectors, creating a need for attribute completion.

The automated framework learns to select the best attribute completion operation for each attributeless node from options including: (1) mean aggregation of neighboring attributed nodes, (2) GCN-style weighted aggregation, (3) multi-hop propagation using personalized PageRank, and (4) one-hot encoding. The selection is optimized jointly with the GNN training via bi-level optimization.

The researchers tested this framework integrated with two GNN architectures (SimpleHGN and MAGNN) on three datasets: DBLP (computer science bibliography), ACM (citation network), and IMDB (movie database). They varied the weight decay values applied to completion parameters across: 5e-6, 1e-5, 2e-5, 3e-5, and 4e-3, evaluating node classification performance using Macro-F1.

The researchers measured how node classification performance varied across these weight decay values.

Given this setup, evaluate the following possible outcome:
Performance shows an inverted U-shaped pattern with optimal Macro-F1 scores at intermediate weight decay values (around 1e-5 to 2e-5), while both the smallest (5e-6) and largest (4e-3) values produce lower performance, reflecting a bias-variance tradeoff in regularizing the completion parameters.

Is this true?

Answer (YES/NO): NO